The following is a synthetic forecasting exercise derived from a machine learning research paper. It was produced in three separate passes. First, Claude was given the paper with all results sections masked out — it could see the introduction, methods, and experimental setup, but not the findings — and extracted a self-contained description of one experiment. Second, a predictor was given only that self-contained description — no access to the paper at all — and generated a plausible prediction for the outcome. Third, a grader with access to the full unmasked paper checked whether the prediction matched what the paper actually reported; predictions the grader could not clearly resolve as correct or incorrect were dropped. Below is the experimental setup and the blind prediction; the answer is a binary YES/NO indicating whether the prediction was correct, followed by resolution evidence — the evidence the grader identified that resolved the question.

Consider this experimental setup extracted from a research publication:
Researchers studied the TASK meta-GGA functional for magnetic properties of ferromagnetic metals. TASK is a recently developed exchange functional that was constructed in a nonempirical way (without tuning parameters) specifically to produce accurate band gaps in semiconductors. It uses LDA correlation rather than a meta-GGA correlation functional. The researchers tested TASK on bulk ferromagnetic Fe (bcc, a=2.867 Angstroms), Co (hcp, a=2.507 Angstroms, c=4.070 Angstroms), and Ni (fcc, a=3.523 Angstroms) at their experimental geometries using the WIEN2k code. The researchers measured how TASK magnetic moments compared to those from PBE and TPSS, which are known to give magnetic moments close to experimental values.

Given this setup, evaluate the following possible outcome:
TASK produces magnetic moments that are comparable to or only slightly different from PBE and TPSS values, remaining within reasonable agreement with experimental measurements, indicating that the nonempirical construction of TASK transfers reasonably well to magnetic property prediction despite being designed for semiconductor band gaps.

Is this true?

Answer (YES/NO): NO